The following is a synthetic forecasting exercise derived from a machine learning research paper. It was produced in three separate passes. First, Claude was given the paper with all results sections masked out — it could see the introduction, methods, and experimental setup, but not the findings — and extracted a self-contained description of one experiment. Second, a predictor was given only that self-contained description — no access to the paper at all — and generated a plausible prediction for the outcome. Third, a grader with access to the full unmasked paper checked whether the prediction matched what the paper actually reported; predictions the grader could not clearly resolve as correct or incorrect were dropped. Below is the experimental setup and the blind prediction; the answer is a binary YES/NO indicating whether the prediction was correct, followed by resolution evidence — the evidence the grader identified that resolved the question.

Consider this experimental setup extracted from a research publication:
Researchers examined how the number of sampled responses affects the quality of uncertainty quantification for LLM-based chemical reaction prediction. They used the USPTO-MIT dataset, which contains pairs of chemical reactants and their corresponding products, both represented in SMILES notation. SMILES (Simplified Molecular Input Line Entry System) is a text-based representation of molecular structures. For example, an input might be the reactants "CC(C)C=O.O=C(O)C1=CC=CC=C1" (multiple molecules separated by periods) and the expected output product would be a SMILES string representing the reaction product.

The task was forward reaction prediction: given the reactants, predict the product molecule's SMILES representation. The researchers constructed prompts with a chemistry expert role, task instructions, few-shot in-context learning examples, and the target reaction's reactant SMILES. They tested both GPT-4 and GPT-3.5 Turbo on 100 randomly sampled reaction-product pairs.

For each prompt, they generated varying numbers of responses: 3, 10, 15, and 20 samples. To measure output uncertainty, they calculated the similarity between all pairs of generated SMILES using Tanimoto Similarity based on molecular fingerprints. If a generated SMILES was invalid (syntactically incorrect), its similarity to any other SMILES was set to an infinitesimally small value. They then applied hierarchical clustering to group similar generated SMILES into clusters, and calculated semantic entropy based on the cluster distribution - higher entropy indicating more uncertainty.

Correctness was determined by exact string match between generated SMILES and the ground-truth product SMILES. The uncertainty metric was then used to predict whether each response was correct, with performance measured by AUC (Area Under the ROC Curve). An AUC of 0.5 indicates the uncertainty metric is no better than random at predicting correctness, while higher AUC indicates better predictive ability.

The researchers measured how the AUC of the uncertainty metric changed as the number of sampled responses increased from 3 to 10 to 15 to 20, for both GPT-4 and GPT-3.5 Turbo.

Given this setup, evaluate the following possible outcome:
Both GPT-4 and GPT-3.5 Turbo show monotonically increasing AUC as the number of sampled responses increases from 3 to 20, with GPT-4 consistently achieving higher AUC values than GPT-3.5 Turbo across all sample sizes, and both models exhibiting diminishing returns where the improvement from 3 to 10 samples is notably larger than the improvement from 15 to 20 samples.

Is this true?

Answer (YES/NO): NO